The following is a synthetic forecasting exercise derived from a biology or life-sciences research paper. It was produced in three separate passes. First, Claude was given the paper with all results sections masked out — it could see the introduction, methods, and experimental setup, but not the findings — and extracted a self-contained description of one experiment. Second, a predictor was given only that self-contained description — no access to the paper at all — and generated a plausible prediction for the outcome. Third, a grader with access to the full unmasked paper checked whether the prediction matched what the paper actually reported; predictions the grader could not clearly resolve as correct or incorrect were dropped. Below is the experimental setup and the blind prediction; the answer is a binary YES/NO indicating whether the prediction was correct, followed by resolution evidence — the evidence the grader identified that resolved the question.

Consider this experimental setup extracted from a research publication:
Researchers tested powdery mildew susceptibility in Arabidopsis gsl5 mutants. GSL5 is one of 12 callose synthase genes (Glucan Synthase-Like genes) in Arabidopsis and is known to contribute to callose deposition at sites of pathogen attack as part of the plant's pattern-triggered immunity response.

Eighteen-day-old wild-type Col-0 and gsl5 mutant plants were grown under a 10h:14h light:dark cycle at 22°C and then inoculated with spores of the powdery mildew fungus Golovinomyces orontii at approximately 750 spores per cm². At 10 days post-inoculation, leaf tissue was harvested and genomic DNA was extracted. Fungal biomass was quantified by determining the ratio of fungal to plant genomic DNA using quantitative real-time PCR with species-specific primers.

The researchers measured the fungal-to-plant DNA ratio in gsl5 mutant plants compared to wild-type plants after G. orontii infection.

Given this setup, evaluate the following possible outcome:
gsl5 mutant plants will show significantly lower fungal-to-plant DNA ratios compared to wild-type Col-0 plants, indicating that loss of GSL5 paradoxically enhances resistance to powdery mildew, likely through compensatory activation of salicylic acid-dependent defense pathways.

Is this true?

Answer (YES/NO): YES